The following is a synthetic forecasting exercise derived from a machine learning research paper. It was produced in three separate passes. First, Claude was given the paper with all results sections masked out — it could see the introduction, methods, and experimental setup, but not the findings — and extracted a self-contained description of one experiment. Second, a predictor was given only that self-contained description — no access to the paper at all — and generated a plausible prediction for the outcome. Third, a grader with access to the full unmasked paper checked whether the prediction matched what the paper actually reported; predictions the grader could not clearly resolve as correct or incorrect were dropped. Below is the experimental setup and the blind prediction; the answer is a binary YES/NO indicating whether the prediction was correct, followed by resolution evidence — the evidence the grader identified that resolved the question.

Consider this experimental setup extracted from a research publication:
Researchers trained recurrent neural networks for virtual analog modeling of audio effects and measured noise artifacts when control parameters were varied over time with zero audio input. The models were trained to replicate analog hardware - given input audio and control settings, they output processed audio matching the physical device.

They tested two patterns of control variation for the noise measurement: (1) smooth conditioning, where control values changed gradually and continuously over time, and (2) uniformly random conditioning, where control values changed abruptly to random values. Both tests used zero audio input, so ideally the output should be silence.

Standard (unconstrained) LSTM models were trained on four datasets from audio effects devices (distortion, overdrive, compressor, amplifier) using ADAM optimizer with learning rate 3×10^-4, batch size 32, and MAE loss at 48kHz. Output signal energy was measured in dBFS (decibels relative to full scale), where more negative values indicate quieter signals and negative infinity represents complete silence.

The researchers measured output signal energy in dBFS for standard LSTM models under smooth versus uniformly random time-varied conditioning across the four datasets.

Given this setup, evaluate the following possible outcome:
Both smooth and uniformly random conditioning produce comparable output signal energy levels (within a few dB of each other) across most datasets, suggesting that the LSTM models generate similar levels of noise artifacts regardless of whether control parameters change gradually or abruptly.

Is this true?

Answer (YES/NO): NO